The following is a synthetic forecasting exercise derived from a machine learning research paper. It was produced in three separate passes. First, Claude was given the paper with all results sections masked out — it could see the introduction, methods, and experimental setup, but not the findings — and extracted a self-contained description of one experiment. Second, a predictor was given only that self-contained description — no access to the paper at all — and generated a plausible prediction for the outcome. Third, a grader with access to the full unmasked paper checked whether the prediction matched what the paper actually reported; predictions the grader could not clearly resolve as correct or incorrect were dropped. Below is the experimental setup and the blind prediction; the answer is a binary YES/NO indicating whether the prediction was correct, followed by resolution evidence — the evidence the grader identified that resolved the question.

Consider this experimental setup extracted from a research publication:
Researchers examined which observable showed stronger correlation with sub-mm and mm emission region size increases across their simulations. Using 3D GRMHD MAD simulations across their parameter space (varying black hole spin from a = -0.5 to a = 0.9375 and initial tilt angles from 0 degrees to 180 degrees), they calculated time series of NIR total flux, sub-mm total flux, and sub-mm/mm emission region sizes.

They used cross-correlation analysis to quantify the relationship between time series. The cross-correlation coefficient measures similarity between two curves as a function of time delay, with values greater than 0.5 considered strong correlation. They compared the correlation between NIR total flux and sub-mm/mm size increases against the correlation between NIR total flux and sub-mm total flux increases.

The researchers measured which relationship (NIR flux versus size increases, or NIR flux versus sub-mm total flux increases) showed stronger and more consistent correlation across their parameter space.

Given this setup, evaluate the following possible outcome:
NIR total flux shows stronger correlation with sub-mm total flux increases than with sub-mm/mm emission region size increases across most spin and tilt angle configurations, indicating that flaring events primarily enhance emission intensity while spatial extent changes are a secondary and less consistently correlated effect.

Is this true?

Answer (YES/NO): NO